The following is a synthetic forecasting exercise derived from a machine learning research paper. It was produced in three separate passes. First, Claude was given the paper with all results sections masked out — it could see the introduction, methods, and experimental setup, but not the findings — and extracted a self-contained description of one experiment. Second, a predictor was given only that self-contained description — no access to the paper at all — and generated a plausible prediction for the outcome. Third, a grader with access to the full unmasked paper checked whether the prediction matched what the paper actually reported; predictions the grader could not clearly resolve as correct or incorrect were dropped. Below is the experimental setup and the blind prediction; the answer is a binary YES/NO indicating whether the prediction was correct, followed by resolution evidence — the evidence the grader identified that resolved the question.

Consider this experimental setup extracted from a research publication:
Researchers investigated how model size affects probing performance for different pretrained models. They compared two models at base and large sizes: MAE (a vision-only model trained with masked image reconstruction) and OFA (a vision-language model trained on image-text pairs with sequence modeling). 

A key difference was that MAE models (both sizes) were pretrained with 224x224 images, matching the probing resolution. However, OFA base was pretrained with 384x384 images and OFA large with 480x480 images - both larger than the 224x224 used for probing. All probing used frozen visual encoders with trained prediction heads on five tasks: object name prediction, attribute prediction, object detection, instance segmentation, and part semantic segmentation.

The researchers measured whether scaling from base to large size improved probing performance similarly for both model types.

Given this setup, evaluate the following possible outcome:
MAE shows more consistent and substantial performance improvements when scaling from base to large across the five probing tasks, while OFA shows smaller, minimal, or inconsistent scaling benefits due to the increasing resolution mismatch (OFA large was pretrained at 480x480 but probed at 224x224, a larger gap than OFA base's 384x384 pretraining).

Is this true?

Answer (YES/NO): NO